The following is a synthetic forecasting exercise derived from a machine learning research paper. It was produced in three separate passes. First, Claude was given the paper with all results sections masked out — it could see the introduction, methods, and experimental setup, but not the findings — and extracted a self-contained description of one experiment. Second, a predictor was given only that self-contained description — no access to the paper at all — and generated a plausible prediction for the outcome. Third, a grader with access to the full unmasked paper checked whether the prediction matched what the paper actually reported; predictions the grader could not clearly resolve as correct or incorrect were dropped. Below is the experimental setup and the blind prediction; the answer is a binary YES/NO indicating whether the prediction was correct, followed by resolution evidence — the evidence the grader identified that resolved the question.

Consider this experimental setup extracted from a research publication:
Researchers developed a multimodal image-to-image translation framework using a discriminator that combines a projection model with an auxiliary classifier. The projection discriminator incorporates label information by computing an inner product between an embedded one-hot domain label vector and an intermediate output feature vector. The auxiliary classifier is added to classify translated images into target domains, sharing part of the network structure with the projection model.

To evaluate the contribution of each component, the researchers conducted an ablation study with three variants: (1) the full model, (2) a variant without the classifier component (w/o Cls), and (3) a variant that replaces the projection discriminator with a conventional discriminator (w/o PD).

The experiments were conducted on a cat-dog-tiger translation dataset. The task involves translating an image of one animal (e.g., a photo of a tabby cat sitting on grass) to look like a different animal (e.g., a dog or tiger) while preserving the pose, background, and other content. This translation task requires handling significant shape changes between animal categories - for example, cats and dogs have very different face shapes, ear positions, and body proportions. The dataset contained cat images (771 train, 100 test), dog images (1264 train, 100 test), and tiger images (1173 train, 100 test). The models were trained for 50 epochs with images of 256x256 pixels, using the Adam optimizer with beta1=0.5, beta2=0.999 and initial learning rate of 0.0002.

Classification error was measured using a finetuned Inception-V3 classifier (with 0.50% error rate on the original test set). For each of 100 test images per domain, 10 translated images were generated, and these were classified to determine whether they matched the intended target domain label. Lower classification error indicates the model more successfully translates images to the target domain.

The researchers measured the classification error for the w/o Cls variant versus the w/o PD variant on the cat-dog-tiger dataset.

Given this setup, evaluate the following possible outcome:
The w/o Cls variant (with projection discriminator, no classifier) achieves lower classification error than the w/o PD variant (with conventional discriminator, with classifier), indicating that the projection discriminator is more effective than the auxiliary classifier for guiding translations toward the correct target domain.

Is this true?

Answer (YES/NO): YES